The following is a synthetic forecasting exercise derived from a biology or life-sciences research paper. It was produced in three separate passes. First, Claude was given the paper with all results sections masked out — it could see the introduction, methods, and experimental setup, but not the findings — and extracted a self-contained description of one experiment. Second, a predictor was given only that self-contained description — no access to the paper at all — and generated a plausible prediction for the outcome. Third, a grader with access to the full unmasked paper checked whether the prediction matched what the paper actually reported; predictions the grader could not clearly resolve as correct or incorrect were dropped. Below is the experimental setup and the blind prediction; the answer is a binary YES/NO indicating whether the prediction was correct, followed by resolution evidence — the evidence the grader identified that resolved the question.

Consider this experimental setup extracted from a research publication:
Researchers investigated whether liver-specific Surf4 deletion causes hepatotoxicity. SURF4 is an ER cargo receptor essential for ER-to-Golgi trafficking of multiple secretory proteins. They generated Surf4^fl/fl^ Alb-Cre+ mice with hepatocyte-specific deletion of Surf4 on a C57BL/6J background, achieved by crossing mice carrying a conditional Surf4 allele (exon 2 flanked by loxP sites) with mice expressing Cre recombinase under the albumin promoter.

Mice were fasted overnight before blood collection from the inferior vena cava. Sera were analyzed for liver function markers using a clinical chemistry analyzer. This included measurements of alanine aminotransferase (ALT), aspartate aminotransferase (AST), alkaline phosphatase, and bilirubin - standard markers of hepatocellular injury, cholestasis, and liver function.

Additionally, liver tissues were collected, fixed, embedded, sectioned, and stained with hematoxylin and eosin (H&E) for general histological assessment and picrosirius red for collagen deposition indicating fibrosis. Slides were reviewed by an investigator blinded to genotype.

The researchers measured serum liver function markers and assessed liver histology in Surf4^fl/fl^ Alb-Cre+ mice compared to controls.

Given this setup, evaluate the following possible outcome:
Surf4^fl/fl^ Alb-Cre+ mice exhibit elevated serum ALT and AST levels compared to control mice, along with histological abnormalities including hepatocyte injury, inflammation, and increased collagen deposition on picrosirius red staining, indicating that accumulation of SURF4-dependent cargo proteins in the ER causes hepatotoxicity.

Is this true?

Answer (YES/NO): NO